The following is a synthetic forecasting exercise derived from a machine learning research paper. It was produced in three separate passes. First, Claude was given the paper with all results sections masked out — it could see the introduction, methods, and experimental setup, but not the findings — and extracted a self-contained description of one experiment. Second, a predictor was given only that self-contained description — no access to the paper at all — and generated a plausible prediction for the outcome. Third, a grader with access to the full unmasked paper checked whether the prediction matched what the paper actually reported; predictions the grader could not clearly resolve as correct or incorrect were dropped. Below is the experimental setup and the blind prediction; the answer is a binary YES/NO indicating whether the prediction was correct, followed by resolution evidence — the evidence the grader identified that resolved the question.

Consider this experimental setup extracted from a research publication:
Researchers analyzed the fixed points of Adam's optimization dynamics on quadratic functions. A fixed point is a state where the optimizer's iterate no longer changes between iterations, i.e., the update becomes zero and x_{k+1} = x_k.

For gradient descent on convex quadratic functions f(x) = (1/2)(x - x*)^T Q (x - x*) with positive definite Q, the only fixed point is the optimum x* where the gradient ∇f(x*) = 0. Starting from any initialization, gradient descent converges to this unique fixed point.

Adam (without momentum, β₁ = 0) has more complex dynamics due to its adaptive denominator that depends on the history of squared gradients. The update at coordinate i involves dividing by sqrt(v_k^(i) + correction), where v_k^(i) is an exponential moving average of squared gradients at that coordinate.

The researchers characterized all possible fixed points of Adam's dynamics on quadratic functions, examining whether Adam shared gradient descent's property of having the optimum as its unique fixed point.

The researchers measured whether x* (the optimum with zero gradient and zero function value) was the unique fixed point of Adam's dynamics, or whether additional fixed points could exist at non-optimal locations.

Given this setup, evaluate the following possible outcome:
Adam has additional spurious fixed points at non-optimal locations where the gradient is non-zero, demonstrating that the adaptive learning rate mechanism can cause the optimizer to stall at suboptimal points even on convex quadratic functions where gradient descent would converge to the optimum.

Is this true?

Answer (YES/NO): YES